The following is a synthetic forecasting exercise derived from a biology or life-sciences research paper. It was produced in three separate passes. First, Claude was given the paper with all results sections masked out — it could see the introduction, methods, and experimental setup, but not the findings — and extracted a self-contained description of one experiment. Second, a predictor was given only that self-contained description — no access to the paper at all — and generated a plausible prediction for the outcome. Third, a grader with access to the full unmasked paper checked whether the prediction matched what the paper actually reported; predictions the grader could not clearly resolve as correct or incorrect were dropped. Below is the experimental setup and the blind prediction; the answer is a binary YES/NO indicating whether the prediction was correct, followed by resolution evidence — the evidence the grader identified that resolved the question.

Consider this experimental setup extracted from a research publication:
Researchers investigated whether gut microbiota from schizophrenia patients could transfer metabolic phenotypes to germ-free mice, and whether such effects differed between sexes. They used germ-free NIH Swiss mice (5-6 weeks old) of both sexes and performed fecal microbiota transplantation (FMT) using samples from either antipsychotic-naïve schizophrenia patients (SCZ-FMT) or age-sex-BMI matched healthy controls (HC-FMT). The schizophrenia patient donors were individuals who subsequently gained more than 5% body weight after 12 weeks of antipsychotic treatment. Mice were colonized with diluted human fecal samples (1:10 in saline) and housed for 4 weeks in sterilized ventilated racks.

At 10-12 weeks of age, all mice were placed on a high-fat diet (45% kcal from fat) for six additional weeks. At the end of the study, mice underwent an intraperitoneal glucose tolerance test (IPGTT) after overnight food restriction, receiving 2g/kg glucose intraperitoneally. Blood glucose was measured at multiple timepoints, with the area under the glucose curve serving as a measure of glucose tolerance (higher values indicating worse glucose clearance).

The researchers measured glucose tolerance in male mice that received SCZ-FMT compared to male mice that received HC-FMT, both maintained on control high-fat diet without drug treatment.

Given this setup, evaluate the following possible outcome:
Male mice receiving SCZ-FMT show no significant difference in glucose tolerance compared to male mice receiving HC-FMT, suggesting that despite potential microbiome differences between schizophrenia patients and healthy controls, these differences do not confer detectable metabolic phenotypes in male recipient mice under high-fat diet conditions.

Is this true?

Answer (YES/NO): YES